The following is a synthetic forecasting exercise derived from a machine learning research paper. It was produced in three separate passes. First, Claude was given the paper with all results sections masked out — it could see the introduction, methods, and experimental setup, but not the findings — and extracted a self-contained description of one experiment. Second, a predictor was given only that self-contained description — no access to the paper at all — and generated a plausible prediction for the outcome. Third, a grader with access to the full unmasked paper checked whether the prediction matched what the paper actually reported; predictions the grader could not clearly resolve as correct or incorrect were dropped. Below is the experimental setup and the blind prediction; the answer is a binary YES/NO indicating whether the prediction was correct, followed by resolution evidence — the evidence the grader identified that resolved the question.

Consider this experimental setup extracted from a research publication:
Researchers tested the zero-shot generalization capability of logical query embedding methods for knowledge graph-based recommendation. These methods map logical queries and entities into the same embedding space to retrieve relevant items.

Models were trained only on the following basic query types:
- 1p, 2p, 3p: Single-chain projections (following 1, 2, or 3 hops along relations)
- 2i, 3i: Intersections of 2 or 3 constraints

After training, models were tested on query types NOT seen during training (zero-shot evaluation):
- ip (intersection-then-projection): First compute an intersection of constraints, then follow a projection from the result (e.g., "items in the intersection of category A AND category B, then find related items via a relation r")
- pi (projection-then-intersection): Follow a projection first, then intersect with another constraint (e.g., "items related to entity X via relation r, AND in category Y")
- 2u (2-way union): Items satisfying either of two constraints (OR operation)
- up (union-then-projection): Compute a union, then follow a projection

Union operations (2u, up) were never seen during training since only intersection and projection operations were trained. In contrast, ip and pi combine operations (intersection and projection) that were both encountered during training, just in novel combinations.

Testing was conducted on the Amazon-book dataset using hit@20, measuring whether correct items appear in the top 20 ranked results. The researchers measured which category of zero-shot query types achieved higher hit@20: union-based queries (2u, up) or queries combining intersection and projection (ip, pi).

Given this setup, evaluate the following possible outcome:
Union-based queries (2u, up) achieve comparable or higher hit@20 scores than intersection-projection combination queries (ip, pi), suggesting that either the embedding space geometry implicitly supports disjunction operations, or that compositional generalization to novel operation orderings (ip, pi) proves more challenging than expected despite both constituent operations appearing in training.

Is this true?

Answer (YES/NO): NO